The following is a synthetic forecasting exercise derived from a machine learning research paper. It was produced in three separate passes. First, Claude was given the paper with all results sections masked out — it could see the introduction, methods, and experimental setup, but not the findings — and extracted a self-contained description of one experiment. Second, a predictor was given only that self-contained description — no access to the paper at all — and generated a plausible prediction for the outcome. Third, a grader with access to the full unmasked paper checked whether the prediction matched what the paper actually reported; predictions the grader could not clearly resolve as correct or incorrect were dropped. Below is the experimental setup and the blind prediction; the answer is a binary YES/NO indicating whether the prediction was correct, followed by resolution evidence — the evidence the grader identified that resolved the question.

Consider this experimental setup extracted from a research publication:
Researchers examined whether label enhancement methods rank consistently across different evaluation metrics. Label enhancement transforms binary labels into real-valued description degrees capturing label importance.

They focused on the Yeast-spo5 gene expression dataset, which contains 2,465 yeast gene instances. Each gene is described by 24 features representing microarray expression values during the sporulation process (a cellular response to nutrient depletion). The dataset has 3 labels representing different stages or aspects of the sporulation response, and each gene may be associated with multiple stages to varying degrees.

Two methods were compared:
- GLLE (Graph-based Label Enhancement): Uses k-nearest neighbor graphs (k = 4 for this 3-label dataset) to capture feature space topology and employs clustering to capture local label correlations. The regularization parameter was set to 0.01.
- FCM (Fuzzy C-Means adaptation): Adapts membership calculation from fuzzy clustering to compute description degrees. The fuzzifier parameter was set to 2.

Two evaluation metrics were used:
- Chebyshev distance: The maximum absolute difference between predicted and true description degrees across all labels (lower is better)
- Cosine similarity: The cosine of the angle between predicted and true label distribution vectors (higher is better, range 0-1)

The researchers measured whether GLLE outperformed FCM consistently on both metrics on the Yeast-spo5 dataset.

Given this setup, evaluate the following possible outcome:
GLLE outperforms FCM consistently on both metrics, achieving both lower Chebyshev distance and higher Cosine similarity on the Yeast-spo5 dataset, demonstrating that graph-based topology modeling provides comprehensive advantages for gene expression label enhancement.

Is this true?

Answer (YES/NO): YES